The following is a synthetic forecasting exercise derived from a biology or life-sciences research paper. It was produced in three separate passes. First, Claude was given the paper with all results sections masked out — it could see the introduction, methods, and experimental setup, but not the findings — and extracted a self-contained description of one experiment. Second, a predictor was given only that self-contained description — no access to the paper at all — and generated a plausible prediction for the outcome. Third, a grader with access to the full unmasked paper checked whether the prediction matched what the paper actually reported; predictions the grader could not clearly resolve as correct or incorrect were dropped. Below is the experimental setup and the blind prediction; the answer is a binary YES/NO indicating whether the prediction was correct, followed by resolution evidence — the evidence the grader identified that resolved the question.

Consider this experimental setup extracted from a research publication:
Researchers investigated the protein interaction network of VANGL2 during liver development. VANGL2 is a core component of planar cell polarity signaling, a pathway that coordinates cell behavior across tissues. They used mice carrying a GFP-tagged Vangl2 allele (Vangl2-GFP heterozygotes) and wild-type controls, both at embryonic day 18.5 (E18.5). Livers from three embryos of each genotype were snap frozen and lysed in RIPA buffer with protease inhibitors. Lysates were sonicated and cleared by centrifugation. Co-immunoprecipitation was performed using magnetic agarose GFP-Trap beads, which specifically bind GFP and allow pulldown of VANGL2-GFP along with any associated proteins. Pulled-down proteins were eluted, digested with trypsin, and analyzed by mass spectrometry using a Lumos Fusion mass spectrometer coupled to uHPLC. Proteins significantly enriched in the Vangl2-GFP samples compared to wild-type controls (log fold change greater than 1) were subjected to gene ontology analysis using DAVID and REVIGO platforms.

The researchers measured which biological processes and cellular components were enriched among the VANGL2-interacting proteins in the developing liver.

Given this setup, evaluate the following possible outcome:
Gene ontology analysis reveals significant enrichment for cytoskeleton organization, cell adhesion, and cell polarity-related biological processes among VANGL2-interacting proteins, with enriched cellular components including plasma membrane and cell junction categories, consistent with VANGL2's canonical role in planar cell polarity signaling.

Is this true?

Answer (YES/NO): NO